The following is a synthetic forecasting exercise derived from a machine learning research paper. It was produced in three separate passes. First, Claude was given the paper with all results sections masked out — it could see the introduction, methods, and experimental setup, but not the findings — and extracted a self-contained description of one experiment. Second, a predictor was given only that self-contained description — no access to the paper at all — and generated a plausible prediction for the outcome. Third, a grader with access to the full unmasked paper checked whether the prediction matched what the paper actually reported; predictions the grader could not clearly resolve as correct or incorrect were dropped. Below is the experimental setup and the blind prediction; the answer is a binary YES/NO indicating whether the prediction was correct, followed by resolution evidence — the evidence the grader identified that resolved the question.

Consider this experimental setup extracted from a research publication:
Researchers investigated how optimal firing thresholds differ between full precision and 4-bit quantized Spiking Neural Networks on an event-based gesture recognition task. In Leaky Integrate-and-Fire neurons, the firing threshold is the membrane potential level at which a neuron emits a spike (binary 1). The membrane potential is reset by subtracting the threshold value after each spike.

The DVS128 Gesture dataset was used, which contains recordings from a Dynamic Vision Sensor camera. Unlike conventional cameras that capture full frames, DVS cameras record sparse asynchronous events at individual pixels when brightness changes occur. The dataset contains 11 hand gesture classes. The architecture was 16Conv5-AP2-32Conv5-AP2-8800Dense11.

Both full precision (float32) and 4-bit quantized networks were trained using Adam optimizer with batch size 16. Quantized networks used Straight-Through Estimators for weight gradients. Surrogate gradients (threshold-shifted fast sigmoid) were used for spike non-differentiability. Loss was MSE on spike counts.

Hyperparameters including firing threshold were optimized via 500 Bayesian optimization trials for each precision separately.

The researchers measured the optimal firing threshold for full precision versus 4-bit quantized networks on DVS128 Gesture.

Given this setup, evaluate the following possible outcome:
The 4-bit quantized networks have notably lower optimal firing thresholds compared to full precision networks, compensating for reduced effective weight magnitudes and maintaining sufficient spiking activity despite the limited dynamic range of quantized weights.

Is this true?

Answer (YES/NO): YES